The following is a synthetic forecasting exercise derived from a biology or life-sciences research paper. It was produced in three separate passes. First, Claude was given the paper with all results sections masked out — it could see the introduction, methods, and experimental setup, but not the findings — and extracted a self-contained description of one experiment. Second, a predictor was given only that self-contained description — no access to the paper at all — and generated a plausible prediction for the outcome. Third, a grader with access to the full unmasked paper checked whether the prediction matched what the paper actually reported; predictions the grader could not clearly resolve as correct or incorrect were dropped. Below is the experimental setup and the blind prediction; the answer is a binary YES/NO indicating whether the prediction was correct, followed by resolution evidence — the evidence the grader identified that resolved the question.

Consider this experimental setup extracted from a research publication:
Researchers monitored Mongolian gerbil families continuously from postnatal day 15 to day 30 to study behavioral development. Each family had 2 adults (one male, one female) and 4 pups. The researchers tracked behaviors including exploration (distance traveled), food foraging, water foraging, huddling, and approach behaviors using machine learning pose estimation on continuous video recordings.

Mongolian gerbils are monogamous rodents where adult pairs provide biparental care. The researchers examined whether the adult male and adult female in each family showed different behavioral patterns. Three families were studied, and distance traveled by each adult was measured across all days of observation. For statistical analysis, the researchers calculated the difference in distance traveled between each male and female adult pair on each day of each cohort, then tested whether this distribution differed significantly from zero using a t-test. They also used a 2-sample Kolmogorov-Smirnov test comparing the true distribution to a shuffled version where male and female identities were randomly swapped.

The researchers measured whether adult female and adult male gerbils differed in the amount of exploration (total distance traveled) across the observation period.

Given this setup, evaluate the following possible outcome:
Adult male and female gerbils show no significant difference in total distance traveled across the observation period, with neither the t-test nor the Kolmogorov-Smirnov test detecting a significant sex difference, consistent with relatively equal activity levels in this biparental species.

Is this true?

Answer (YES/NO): NO